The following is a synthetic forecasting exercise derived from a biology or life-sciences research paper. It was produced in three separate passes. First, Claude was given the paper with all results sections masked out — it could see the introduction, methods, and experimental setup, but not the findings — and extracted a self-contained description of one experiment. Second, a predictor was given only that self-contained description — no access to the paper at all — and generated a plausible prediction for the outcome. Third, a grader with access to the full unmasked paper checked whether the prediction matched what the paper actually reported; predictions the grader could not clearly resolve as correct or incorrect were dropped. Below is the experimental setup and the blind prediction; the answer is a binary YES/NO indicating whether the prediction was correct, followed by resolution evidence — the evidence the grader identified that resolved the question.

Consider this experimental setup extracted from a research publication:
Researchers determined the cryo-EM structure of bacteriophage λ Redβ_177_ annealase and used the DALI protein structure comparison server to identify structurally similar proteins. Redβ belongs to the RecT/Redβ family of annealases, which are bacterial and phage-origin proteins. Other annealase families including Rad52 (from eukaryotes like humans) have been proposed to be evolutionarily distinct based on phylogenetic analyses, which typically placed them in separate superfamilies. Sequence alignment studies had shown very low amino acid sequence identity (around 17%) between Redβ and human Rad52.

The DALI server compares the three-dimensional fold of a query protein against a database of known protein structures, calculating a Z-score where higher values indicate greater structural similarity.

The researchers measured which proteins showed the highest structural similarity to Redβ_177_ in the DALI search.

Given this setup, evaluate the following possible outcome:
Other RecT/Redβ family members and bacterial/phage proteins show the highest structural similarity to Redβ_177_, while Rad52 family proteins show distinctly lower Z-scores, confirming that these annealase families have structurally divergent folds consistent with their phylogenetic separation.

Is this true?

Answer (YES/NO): NO